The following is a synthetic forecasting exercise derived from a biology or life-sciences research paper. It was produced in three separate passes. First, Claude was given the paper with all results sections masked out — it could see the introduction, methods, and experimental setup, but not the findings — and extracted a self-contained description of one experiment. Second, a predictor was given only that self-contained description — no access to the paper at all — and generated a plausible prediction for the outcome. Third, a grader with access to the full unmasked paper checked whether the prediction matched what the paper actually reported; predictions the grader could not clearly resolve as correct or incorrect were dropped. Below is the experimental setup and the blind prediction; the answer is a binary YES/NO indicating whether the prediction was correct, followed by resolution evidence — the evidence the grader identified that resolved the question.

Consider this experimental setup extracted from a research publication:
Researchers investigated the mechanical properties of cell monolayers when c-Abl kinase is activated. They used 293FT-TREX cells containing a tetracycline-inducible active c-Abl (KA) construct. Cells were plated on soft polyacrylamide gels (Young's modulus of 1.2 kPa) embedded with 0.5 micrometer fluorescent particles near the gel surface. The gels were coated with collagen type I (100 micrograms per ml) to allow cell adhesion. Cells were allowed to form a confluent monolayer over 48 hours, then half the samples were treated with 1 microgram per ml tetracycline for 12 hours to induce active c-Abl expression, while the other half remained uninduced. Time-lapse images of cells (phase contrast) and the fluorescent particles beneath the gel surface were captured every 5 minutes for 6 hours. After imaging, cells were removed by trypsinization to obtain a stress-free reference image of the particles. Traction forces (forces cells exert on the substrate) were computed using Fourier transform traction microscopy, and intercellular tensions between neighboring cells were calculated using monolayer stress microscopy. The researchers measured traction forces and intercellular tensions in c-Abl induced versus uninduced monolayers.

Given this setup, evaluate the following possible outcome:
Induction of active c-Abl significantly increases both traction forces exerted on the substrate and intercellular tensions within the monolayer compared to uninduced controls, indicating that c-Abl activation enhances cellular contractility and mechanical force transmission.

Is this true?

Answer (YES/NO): NO